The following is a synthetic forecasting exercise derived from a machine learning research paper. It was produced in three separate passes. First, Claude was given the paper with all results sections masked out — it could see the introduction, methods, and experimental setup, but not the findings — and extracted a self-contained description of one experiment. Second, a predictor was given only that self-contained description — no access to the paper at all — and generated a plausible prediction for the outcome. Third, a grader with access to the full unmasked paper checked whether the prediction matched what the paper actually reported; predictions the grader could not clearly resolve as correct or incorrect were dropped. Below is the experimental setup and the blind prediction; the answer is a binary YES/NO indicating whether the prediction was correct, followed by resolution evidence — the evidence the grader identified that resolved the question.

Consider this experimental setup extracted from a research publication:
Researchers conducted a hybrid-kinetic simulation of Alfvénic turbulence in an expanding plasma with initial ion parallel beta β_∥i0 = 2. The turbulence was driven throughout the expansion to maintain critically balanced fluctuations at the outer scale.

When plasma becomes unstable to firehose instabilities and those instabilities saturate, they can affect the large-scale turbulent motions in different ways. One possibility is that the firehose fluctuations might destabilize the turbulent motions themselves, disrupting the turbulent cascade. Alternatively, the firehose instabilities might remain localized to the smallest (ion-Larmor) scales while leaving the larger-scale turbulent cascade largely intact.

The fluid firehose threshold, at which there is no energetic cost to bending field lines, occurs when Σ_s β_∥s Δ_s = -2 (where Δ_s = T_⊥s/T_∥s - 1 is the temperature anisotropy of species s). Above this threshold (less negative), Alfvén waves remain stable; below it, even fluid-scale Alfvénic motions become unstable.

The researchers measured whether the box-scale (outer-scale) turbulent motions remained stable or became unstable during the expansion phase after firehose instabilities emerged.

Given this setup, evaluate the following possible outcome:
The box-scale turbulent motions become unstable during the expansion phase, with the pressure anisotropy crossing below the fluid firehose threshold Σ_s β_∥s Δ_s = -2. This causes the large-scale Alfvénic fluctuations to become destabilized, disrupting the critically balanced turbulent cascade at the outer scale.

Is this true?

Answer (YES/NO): NO